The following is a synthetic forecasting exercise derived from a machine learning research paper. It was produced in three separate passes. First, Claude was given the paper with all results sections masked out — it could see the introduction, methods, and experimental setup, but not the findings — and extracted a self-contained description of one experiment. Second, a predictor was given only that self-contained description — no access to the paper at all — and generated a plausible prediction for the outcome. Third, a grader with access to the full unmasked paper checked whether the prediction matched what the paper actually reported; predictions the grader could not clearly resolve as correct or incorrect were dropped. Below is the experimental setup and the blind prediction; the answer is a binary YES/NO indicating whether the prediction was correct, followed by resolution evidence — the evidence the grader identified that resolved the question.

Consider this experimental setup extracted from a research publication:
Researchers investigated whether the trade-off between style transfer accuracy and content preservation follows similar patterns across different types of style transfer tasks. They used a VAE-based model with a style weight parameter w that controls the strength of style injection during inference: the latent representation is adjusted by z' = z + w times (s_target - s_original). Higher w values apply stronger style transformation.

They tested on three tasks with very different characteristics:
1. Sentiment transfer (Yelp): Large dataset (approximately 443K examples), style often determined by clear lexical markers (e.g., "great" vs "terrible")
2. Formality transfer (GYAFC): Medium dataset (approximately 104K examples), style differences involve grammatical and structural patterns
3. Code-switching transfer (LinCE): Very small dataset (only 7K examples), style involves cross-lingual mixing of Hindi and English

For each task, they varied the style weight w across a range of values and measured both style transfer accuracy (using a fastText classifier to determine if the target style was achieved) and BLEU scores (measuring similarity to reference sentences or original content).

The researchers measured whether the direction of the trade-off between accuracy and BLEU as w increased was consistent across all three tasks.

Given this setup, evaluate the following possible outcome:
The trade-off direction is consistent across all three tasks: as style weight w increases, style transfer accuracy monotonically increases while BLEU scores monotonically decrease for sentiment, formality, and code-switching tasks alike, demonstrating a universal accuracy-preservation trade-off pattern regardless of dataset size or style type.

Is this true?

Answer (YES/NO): YES